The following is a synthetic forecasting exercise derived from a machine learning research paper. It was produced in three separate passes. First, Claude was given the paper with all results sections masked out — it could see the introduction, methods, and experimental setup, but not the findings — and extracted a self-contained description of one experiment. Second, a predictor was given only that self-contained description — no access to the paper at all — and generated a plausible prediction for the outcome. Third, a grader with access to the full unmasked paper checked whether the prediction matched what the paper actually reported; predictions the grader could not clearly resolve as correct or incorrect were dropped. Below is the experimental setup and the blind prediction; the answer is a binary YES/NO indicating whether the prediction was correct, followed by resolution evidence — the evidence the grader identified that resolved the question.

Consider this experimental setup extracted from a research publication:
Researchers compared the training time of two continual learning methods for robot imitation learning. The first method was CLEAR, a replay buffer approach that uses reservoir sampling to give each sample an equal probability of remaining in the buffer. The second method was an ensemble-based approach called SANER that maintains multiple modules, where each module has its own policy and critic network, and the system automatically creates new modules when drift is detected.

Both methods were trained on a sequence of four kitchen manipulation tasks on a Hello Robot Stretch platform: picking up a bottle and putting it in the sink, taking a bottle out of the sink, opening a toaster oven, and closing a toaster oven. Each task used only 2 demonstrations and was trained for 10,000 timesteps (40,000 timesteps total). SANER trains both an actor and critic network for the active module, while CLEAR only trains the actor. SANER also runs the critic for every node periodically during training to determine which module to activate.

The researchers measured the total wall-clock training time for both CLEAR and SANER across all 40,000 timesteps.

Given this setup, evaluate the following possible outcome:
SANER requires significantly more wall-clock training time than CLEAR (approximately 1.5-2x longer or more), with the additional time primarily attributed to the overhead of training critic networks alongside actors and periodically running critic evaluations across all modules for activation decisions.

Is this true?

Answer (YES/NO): YES